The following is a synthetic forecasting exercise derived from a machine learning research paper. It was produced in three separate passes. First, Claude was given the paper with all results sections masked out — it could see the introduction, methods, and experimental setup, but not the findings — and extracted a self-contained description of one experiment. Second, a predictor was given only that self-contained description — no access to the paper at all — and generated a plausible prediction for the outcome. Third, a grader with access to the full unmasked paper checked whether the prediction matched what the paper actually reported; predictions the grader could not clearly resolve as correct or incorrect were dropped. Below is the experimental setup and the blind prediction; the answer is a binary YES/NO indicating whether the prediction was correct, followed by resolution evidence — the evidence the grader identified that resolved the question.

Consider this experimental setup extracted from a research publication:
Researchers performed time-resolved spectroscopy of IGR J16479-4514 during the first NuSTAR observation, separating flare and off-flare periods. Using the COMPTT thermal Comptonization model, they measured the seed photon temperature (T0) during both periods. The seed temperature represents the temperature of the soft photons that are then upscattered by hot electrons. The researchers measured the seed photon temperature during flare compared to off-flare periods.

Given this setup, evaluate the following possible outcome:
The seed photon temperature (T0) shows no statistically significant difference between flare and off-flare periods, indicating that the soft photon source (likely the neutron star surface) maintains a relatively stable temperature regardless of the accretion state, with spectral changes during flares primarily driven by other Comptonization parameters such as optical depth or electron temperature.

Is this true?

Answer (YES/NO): NO